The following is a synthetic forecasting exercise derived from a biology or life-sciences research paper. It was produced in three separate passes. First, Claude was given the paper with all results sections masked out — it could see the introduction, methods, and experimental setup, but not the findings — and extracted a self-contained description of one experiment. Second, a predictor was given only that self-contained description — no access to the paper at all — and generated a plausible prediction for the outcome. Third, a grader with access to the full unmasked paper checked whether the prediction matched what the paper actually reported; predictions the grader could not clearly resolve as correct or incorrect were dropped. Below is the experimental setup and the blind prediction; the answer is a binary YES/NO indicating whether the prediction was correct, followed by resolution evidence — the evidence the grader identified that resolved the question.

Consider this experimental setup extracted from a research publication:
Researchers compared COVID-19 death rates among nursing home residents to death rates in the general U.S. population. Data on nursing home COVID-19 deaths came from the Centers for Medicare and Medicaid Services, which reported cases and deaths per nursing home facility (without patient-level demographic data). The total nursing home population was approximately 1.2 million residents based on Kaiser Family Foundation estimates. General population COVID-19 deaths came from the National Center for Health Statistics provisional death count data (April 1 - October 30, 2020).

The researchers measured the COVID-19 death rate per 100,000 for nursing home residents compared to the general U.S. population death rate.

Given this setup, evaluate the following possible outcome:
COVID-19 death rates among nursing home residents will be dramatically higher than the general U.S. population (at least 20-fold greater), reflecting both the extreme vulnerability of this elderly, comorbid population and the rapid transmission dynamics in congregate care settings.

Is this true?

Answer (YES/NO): YES